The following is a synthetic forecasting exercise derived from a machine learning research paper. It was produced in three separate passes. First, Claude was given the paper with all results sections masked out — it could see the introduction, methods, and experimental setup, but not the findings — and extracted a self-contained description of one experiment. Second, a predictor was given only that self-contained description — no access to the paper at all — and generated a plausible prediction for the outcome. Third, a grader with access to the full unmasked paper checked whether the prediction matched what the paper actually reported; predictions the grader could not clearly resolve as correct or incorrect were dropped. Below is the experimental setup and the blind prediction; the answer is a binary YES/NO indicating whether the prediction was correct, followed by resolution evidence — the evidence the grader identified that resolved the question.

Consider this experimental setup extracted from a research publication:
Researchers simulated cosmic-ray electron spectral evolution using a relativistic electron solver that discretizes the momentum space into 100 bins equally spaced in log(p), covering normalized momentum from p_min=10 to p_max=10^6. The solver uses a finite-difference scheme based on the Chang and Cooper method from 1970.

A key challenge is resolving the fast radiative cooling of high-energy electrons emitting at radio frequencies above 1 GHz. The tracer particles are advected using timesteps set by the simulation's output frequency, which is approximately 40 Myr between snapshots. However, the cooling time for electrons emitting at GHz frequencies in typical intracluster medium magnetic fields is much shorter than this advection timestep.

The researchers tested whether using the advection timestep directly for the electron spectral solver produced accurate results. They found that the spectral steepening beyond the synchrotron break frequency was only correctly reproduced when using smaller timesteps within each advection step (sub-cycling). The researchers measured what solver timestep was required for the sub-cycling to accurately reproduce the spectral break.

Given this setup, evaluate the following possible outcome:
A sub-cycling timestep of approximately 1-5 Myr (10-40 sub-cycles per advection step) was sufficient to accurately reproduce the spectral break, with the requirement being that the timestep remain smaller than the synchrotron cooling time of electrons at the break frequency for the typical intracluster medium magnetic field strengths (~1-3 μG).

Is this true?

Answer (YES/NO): NO